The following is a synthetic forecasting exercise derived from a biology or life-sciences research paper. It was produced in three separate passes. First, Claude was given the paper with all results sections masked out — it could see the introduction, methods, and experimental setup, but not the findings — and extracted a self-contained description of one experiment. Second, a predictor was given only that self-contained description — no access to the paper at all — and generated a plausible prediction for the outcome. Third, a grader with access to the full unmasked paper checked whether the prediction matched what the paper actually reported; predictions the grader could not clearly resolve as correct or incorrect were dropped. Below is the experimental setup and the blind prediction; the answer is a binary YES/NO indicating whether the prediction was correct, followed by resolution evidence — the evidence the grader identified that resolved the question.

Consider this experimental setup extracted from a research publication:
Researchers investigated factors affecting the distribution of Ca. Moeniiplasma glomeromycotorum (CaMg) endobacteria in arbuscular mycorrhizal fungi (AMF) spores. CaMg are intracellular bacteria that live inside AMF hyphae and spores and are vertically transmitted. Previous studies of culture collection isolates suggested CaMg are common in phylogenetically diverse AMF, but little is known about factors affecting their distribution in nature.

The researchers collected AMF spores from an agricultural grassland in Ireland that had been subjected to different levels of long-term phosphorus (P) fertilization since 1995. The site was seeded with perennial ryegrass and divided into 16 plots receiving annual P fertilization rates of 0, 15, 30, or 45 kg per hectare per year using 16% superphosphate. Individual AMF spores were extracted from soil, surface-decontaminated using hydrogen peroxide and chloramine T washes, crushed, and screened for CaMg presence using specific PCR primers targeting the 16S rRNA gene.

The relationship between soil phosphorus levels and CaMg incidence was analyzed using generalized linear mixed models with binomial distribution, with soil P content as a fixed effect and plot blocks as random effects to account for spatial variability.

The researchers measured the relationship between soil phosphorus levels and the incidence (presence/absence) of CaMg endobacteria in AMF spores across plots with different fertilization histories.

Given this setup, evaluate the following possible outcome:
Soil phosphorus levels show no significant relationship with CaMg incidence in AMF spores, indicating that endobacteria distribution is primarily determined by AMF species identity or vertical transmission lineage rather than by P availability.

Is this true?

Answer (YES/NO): NO